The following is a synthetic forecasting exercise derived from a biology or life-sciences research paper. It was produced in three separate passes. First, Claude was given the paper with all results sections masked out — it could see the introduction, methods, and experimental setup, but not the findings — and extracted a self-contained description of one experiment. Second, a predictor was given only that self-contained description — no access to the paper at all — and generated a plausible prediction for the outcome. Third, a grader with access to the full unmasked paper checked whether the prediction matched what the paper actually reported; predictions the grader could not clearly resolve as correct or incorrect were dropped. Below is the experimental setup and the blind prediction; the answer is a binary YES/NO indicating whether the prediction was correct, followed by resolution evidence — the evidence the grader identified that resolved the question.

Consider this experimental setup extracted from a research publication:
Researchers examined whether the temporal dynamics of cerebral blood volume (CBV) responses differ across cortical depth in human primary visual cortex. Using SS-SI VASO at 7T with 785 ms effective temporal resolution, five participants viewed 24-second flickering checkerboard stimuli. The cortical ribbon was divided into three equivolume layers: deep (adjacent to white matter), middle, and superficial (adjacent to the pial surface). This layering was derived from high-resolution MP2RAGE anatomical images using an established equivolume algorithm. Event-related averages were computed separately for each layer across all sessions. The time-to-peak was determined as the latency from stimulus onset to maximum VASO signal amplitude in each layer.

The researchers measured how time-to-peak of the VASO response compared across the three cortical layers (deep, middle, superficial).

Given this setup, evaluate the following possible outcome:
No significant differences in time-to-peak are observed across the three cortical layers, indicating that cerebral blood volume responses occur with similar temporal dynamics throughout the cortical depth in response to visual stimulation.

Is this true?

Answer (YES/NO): NO